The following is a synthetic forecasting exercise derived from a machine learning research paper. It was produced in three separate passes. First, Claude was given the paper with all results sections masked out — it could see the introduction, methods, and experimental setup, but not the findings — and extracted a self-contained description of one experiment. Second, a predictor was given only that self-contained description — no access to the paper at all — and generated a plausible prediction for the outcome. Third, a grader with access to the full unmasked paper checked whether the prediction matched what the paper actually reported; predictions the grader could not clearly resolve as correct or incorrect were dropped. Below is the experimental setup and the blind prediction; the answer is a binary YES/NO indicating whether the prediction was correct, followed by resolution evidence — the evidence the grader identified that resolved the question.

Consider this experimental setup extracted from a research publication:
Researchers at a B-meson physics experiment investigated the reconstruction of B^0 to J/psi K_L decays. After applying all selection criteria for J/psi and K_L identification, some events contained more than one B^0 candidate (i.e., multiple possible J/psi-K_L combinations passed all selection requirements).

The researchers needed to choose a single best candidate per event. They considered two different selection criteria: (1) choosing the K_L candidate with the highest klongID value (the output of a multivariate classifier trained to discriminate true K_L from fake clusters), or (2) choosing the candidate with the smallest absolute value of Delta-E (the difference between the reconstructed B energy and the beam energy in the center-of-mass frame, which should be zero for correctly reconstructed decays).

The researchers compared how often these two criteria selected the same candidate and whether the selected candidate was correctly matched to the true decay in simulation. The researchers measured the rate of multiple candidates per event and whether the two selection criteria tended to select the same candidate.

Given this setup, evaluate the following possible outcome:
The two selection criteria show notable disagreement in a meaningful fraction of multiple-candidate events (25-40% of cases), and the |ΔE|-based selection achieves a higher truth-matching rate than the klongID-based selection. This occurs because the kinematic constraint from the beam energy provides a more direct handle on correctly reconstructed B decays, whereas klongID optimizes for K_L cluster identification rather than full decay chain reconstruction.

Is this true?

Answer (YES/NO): NO